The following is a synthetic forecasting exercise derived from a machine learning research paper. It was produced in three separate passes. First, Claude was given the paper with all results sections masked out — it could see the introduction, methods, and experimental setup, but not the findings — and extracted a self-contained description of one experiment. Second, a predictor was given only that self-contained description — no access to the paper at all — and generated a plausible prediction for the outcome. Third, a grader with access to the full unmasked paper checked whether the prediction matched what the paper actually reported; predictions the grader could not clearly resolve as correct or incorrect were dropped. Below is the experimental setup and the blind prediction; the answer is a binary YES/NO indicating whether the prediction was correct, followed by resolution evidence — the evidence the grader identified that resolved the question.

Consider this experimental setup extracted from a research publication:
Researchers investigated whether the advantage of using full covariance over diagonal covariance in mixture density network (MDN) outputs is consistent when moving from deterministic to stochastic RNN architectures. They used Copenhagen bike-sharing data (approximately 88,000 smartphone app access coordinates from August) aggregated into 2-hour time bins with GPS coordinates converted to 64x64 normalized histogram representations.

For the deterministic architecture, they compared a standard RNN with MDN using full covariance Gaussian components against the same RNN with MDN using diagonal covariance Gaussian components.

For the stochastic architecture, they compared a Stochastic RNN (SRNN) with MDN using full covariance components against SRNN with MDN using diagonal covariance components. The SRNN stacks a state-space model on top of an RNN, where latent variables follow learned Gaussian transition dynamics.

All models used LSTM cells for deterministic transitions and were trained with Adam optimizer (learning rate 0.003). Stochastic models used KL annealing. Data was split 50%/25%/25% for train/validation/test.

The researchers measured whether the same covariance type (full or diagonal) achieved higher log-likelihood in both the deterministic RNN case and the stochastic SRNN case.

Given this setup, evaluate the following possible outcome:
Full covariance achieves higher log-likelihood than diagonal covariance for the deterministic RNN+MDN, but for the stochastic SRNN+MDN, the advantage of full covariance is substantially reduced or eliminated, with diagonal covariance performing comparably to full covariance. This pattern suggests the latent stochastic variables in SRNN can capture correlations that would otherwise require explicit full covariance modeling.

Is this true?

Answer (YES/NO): NO